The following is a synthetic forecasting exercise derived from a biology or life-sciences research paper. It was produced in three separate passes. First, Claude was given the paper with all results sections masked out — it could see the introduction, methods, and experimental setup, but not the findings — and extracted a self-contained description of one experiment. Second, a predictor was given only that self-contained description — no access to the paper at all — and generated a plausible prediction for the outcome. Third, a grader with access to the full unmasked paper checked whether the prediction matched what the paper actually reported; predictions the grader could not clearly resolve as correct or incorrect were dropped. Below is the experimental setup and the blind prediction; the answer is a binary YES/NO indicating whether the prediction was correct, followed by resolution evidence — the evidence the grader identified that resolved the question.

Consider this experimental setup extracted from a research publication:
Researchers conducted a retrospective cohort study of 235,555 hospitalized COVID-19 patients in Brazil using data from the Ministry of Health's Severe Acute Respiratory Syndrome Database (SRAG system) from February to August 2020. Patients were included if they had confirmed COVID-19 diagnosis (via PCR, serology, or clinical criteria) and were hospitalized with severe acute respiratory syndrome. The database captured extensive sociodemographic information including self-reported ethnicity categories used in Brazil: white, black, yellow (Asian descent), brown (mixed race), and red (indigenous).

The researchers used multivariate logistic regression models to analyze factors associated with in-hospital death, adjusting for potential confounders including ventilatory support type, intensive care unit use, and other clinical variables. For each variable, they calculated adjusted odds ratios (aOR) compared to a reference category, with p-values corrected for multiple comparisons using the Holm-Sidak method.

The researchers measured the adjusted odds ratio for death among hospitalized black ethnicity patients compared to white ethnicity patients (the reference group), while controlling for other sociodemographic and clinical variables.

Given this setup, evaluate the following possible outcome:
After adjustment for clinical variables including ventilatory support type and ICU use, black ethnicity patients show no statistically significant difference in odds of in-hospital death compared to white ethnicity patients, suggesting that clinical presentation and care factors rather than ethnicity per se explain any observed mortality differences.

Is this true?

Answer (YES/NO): NO